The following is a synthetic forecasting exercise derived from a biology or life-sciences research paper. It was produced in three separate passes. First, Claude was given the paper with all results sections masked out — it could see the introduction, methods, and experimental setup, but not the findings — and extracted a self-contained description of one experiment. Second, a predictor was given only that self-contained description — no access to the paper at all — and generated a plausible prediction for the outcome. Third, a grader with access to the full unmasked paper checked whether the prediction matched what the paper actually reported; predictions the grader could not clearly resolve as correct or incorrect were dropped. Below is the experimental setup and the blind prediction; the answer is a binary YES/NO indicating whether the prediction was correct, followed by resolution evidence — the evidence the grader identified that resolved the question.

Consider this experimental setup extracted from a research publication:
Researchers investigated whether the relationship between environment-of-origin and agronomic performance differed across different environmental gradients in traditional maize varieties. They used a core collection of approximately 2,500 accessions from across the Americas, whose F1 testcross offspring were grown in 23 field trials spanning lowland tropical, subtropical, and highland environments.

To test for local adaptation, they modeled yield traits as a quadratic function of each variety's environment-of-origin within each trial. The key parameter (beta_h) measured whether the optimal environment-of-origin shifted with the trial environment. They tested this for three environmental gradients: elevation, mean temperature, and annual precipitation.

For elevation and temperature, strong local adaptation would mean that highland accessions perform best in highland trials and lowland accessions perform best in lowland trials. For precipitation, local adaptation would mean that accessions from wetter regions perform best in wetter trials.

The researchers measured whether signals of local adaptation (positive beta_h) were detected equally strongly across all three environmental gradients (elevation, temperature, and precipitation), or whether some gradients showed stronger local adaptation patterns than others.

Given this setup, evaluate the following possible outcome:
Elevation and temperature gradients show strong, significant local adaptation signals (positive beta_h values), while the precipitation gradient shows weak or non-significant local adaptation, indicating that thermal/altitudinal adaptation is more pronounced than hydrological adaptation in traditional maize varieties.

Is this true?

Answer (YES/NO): NO